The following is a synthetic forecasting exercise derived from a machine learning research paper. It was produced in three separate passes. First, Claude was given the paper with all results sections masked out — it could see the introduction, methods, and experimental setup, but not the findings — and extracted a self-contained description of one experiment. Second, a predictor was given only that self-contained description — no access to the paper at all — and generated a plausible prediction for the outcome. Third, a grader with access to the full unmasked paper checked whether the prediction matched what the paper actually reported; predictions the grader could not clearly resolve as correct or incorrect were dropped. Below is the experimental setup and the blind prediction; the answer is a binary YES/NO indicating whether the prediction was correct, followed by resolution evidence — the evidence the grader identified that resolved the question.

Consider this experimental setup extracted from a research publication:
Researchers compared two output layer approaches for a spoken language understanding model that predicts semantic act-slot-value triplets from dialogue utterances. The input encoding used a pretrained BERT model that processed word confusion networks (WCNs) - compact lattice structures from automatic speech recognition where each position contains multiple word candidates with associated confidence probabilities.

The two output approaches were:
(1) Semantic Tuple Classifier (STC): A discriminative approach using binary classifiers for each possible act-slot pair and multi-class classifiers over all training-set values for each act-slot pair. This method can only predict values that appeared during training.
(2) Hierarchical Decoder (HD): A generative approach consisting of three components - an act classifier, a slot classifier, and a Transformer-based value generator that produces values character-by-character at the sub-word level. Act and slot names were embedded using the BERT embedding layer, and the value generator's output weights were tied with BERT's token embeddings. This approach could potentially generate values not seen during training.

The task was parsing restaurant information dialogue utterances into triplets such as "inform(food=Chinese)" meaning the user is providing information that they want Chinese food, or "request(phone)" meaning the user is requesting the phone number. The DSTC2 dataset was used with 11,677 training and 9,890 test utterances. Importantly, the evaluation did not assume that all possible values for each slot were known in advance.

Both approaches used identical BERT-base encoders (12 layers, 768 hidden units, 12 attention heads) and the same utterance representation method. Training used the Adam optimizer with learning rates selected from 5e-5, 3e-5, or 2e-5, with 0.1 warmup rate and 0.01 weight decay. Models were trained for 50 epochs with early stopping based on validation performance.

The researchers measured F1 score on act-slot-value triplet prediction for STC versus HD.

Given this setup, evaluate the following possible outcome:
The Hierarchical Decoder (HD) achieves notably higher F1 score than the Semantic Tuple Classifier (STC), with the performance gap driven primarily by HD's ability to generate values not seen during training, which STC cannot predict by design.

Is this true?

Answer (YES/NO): NO